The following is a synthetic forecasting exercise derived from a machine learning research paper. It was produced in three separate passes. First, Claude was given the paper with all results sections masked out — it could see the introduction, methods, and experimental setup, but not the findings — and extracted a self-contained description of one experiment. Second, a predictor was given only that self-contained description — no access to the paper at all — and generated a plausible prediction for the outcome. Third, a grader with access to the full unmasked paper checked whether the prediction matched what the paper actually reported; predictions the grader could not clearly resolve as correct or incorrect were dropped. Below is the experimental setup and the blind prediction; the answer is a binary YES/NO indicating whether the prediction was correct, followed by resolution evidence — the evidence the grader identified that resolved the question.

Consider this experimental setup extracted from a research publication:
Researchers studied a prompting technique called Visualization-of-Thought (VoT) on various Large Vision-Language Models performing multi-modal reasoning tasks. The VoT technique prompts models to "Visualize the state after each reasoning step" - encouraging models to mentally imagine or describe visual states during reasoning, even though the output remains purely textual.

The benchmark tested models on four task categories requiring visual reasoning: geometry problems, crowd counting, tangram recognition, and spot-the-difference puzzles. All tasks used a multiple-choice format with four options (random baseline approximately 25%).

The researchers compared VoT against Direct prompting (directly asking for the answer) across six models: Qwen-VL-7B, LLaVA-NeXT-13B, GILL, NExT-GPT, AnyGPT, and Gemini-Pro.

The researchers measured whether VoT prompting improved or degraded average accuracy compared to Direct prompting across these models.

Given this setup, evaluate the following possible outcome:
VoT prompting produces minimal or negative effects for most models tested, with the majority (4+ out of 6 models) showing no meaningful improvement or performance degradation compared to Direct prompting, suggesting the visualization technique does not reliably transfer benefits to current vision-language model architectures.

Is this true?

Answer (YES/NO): YES